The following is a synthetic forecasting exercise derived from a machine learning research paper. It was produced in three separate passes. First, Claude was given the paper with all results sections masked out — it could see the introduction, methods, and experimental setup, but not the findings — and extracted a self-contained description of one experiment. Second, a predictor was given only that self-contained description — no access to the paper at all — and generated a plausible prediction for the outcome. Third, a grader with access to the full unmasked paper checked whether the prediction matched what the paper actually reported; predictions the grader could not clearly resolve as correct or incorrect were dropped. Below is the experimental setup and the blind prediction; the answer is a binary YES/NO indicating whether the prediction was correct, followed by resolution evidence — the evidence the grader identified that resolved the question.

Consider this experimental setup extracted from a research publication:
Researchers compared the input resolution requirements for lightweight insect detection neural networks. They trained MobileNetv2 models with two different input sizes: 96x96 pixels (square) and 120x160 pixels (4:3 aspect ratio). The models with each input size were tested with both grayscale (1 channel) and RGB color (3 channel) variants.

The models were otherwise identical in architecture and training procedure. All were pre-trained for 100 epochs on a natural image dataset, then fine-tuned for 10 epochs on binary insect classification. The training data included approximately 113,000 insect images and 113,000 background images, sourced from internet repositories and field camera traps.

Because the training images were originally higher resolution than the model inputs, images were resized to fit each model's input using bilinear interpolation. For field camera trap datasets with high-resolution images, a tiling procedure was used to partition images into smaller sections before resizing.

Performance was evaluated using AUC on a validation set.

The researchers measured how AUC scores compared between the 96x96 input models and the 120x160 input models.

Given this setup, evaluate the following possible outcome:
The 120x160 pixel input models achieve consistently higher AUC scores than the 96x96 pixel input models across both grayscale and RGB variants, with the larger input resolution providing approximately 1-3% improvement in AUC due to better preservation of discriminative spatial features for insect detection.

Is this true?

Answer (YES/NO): NO